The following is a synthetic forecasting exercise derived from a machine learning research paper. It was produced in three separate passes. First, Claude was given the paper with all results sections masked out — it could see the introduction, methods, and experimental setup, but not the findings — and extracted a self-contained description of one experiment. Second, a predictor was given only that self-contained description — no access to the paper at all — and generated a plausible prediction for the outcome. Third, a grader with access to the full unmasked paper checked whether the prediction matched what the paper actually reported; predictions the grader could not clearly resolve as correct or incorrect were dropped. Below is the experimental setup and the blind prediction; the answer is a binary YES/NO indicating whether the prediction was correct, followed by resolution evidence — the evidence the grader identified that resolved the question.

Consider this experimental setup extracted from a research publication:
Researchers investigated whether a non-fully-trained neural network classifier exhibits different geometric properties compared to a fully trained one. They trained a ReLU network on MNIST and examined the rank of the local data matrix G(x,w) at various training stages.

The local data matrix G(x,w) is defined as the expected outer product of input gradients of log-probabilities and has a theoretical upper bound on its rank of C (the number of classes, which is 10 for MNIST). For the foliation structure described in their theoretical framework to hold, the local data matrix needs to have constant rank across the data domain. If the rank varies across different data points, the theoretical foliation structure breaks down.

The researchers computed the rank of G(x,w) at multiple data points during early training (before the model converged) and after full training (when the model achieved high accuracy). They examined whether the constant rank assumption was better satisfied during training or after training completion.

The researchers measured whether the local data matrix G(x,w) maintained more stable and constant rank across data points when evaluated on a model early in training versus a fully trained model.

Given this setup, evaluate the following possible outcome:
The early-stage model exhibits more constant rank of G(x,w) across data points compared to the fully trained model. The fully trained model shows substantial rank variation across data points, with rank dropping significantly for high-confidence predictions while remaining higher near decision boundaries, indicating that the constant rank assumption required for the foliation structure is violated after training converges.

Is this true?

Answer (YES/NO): NO